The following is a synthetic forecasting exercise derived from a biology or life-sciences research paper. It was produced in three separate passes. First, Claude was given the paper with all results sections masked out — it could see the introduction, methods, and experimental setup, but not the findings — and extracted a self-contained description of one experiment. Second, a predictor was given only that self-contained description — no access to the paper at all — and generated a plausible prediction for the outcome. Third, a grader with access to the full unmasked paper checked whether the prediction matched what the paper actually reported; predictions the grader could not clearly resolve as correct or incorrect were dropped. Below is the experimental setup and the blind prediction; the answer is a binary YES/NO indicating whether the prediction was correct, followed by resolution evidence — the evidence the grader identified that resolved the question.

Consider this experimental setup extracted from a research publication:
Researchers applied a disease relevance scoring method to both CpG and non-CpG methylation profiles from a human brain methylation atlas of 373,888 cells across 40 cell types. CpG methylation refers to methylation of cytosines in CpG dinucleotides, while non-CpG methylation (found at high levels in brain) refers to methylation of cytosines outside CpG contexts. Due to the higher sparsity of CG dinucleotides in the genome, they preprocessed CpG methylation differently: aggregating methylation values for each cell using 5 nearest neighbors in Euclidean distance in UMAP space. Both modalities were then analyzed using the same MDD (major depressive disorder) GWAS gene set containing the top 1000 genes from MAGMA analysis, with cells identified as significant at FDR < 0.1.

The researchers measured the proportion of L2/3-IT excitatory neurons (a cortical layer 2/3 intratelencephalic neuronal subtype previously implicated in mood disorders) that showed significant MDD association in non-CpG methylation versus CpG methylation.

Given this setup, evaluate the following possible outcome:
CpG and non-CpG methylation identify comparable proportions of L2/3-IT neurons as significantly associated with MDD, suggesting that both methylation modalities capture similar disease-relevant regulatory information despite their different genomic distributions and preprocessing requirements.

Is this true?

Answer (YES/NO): NO